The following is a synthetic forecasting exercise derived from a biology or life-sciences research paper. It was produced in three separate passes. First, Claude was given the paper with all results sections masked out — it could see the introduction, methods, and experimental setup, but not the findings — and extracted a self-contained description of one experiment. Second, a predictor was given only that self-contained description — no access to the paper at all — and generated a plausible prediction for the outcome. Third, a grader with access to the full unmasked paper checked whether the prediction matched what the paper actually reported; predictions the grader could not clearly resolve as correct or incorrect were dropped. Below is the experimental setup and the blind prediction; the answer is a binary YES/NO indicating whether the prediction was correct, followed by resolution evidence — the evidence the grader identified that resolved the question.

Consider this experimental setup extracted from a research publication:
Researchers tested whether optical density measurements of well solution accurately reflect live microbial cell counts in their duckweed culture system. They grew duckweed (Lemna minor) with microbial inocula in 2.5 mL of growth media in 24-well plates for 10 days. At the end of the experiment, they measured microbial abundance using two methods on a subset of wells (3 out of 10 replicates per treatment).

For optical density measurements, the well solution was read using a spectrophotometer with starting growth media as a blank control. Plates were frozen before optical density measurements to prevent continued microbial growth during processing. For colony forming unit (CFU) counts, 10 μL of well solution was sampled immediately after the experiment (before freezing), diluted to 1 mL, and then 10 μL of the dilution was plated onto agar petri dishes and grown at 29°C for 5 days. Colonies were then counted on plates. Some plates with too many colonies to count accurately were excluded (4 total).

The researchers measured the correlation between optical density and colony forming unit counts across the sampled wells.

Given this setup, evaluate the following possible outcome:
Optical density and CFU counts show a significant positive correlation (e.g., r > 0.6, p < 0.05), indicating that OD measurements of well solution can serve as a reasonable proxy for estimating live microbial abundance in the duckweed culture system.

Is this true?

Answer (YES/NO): NO